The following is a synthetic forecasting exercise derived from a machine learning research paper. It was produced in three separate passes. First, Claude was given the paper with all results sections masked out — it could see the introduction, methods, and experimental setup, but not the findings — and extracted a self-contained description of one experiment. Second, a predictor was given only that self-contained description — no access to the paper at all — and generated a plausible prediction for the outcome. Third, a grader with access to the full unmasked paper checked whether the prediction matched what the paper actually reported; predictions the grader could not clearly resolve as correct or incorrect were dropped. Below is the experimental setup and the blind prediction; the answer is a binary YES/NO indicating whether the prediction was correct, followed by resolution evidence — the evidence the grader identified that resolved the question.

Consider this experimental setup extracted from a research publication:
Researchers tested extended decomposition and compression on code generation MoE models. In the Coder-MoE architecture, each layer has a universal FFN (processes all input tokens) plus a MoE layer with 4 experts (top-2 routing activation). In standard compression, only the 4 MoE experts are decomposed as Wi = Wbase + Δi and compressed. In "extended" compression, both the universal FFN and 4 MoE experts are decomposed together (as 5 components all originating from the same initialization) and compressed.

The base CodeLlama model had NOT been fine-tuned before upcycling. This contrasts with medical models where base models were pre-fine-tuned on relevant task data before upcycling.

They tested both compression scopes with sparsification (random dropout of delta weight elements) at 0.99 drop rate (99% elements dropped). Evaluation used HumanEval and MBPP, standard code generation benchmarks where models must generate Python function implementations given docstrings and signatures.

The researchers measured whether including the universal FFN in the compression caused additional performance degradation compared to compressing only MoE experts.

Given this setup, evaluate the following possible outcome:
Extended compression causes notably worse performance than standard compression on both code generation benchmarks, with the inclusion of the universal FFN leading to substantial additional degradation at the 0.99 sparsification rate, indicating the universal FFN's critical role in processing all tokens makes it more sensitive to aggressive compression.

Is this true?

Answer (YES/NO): YES